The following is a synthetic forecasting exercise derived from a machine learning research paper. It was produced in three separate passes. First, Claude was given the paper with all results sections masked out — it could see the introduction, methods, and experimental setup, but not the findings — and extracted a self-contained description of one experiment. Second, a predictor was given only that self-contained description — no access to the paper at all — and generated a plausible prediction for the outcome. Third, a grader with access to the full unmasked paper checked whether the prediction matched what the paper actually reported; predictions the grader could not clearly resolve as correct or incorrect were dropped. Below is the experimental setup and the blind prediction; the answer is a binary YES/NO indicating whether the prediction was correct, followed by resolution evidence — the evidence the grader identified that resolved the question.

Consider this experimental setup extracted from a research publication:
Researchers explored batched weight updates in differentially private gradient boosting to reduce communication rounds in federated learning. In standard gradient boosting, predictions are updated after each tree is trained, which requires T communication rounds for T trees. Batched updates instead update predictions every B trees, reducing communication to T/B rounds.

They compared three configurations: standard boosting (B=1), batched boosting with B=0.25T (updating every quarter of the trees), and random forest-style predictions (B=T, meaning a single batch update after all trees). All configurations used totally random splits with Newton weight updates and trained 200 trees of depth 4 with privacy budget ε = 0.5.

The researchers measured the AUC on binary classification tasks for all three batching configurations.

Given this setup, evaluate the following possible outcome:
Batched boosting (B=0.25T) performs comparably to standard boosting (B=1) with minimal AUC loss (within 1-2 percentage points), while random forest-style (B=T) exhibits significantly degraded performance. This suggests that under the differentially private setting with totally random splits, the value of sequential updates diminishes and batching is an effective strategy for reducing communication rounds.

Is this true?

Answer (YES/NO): NO